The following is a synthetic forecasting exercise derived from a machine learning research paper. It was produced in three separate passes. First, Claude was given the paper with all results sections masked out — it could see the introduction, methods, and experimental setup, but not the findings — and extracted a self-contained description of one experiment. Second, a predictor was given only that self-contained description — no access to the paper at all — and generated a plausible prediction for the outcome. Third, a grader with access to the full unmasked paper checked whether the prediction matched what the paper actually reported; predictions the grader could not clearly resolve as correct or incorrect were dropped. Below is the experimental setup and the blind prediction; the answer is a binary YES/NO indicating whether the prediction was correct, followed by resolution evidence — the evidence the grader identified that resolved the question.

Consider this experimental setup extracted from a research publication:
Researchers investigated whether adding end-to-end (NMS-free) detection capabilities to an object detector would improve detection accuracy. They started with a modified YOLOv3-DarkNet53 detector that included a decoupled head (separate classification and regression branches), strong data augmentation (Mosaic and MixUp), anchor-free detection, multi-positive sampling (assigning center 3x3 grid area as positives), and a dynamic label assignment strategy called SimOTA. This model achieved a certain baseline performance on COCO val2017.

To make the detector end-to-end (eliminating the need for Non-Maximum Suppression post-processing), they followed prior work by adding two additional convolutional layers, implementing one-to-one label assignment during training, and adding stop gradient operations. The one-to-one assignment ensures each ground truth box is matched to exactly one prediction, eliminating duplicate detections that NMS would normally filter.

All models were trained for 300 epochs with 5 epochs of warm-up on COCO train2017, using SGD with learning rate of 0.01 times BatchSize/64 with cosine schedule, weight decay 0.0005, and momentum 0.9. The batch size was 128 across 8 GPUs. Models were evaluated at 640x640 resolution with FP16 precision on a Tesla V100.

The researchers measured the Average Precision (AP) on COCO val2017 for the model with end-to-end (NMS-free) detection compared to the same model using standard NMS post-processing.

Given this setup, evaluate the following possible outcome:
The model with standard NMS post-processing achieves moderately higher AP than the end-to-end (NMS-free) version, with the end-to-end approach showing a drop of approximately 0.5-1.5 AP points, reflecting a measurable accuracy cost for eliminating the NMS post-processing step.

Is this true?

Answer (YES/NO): YES